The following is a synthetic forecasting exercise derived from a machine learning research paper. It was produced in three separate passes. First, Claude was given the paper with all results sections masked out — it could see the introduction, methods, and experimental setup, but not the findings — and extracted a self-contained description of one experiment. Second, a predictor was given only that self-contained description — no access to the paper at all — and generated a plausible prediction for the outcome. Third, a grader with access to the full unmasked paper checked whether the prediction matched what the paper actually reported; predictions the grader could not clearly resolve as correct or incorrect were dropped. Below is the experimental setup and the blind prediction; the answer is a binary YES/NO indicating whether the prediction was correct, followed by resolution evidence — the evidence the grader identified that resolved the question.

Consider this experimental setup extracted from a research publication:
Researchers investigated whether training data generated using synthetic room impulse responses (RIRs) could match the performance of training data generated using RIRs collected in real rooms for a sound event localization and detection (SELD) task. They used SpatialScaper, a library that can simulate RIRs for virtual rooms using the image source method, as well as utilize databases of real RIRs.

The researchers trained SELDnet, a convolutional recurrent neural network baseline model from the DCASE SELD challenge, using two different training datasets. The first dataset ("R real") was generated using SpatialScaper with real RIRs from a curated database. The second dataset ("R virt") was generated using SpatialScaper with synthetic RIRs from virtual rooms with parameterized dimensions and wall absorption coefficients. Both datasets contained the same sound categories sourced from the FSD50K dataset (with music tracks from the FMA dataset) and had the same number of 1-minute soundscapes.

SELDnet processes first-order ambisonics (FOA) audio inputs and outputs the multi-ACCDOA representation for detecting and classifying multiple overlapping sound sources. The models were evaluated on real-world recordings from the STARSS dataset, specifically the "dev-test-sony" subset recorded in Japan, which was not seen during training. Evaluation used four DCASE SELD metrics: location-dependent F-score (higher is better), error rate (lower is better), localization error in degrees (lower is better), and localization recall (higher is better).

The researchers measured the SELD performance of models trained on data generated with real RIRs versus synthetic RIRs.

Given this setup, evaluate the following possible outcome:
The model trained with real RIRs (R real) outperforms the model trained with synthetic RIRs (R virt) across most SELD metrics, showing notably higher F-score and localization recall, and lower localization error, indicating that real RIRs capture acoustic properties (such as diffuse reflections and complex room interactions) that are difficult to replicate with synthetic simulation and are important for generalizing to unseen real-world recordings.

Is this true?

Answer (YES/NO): YES